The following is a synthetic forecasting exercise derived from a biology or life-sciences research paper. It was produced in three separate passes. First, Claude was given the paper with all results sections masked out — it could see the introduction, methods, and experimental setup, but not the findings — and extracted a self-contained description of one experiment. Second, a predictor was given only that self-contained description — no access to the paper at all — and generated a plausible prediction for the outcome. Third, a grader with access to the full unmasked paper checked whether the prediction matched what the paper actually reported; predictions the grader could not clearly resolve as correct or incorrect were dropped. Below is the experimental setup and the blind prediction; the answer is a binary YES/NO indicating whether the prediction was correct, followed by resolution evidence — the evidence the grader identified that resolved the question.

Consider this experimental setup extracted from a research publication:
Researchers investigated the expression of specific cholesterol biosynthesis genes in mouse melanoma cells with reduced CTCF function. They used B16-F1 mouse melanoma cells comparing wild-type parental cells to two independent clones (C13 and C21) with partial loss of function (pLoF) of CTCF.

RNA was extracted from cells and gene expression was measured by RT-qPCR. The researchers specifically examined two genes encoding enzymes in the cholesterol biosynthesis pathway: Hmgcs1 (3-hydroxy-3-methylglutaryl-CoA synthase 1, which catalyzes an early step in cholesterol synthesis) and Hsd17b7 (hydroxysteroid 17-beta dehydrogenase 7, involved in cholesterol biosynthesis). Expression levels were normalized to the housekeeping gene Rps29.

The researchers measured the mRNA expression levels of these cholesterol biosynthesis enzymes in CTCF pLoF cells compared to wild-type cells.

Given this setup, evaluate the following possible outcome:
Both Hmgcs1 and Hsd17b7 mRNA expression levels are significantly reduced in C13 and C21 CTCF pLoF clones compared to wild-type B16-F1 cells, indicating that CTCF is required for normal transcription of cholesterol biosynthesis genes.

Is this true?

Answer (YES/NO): NO